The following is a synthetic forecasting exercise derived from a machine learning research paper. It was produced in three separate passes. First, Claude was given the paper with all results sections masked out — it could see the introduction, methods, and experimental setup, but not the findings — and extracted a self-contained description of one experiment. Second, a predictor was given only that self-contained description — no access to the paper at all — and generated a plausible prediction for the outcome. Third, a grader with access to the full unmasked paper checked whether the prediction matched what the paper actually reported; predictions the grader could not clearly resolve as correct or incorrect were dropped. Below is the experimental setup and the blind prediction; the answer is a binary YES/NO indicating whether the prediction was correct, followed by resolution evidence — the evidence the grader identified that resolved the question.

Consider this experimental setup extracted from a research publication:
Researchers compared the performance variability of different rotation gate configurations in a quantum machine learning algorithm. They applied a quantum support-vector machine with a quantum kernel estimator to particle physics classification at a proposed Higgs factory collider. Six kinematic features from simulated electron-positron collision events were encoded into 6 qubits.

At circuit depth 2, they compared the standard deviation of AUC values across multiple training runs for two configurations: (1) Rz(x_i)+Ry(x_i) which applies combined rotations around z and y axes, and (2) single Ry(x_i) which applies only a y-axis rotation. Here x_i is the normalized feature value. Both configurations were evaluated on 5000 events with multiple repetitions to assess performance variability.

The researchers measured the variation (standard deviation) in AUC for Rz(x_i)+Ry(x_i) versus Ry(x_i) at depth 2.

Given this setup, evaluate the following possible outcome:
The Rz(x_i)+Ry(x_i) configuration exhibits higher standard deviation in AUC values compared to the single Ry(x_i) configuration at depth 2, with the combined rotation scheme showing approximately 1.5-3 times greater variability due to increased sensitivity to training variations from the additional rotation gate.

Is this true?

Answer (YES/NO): YES